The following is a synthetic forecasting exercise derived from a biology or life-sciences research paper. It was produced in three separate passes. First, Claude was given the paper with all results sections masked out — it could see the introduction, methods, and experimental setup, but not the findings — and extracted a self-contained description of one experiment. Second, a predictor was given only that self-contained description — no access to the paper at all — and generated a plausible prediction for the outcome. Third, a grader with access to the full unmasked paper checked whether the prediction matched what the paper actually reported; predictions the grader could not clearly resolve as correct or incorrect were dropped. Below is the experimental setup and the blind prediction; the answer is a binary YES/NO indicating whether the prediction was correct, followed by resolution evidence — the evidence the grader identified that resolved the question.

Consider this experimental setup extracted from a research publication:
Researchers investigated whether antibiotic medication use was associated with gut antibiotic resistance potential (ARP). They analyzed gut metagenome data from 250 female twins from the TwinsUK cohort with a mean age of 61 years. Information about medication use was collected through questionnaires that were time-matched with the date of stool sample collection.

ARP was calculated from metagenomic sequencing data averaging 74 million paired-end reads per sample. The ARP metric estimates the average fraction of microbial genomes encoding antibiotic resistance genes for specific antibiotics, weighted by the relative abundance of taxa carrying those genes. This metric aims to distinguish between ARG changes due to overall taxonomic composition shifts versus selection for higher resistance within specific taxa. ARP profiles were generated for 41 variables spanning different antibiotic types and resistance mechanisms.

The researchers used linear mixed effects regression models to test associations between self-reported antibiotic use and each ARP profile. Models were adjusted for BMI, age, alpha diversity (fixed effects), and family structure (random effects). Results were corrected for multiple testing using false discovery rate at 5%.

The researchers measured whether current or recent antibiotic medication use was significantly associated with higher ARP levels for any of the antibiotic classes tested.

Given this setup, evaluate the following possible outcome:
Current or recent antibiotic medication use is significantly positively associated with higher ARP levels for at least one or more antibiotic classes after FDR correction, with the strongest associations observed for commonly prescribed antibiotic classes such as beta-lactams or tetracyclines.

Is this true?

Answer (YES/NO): NO